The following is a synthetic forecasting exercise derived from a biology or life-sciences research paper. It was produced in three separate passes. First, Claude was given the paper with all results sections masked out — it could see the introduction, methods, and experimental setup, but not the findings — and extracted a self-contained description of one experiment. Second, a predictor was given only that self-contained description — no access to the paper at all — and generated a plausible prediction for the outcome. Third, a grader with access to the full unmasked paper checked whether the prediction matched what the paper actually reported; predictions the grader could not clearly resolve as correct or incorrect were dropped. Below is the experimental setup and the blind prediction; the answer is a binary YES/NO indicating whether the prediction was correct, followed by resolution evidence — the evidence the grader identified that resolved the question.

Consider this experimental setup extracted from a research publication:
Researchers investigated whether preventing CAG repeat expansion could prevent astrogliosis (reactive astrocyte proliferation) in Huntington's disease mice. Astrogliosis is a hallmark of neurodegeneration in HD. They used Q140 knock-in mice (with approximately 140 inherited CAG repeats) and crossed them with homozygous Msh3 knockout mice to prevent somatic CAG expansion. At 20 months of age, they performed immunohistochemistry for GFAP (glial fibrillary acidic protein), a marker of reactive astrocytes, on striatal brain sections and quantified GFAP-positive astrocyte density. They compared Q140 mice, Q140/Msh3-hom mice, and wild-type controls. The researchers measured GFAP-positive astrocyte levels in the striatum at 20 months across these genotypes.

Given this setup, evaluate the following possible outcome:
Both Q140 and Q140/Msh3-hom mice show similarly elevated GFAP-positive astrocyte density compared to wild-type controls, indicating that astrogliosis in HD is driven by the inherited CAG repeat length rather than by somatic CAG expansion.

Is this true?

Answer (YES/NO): NO